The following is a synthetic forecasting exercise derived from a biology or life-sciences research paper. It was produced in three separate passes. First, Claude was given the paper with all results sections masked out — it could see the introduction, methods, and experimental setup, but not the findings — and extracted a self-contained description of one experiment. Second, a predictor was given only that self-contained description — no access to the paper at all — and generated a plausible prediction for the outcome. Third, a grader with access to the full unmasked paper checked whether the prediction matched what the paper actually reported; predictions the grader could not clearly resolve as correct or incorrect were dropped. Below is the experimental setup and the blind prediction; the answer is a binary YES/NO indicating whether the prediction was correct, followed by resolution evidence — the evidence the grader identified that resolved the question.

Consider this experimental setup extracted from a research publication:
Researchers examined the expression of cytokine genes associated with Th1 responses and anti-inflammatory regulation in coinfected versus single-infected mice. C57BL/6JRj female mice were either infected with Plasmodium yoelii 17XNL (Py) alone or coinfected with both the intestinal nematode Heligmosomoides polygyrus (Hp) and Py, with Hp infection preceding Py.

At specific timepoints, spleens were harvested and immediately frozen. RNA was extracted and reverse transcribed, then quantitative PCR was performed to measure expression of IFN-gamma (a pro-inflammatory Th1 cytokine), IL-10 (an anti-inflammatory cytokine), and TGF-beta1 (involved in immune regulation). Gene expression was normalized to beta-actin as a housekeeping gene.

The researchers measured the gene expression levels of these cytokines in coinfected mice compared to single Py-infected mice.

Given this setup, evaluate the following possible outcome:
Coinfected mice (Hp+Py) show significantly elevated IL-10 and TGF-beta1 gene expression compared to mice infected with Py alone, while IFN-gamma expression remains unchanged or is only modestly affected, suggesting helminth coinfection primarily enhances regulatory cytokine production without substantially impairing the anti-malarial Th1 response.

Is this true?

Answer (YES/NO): NO